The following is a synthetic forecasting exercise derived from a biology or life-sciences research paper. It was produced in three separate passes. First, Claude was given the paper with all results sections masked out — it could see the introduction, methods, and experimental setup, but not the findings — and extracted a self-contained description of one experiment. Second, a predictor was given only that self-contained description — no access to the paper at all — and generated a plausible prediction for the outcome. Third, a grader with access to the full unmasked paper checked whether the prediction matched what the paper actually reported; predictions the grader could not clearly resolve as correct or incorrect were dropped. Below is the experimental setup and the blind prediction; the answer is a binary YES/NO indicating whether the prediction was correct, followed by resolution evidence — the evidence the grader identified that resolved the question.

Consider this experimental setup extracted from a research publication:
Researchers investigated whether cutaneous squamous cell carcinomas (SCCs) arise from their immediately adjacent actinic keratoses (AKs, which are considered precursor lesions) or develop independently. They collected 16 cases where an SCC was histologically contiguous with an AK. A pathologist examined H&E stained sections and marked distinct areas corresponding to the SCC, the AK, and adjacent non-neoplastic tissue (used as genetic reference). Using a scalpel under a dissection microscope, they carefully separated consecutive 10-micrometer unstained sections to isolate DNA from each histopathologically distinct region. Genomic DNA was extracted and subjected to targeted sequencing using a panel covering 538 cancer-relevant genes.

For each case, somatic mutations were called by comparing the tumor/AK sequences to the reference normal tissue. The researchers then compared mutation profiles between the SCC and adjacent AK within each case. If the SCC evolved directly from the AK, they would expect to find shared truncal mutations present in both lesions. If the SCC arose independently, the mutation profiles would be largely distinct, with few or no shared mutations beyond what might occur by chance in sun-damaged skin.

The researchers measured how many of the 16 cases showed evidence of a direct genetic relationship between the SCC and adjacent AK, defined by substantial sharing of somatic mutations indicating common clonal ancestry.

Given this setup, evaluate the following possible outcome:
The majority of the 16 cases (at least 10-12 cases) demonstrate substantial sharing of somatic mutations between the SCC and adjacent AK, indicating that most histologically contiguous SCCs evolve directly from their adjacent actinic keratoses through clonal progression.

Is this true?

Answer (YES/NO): NO